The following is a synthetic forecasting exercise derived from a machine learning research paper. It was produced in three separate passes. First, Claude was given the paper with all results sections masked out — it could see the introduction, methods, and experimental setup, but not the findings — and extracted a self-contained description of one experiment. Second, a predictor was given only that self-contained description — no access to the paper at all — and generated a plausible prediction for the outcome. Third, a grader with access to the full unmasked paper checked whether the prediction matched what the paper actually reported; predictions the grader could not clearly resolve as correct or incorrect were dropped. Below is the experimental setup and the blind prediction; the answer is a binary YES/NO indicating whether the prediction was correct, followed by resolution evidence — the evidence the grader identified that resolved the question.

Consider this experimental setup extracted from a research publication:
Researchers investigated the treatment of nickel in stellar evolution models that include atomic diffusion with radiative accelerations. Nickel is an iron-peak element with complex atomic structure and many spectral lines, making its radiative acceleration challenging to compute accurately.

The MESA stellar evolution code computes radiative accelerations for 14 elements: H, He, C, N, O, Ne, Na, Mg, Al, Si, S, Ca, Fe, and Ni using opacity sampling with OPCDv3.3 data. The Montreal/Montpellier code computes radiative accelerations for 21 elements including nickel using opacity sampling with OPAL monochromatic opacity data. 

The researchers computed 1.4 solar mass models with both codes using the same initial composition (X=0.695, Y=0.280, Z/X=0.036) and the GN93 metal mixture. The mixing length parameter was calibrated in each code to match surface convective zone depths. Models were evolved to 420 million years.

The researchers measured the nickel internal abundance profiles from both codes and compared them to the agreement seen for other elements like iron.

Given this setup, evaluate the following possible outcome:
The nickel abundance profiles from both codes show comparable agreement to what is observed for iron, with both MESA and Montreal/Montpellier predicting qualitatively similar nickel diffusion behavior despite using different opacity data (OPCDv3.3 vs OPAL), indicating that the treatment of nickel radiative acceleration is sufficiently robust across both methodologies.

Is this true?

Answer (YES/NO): NO